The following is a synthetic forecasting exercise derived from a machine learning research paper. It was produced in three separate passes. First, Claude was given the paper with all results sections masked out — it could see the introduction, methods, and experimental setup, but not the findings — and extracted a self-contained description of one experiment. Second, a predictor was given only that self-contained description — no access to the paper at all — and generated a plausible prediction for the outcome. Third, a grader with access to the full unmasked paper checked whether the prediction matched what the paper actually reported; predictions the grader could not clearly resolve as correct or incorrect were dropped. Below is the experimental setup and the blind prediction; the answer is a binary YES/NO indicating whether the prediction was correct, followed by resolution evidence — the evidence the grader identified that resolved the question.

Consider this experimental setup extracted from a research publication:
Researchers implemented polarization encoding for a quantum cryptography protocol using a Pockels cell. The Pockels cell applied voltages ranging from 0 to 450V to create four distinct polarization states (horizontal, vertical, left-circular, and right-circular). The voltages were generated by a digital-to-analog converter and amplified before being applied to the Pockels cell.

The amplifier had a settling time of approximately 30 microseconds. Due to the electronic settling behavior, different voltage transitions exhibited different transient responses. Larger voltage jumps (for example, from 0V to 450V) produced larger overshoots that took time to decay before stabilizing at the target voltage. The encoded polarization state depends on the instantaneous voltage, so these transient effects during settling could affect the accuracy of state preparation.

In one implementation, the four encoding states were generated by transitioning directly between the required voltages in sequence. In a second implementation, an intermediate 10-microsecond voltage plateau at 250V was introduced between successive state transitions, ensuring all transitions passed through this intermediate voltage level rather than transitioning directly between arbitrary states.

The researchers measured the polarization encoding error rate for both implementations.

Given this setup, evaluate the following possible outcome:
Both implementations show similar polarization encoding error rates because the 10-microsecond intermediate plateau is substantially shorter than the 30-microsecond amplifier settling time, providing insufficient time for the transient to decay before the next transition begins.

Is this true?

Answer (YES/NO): NO